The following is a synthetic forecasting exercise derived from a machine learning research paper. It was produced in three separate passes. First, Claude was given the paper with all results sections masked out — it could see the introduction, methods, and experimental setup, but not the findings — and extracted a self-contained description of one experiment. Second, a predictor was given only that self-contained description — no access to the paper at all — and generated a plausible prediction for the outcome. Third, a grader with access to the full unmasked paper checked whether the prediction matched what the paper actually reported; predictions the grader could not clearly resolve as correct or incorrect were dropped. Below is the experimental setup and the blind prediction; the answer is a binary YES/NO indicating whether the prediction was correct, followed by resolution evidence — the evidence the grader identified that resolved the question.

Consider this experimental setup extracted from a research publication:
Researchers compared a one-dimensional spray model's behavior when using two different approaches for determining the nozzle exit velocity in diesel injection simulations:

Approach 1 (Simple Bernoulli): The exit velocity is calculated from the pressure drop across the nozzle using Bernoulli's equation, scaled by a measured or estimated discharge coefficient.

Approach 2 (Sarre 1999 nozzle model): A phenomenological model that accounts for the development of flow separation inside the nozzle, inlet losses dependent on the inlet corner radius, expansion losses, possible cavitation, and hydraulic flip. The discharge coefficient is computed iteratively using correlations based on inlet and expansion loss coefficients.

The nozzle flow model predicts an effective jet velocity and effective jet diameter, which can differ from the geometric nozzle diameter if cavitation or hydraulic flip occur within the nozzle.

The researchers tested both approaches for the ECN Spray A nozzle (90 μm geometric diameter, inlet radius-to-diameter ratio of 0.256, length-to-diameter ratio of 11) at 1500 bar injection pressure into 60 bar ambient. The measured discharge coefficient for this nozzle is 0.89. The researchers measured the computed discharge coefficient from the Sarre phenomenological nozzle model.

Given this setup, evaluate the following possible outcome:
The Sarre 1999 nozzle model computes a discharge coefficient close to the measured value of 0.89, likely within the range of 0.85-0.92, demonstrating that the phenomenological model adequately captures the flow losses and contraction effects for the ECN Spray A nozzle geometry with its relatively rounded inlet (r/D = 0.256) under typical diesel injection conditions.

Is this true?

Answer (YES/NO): YES